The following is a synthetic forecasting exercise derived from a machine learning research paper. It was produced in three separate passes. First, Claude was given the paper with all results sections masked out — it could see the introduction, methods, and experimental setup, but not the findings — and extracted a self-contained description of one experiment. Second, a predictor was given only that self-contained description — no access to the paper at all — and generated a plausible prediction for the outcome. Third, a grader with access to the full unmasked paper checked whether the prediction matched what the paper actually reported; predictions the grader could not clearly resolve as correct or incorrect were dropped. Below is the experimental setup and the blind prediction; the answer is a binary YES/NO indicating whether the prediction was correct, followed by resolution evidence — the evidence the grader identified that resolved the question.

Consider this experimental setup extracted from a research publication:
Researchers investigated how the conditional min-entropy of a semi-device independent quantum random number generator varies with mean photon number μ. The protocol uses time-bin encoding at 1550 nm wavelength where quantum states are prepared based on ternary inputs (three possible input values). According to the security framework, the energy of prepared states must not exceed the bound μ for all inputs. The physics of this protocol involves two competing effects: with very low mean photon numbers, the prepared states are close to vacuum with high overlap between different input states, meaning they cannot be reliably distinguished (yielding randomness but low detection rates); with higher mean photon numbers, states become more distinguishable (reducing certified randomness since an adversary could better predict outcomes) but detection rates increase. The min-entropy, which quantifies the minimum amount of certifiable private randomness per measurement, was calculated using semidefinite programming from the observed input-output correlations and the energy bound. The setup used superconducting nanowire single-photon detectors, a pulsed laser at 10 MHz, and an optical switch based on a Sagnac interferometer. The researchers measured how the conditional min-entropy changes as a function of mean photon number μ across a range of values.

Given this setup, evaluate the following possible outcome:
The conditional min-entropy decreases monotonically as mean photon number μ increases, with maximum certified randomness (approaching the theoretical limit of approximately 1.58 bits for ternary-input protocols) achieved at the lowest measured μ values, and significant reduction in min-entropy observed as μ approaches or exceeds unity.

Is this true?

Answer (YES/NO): NO